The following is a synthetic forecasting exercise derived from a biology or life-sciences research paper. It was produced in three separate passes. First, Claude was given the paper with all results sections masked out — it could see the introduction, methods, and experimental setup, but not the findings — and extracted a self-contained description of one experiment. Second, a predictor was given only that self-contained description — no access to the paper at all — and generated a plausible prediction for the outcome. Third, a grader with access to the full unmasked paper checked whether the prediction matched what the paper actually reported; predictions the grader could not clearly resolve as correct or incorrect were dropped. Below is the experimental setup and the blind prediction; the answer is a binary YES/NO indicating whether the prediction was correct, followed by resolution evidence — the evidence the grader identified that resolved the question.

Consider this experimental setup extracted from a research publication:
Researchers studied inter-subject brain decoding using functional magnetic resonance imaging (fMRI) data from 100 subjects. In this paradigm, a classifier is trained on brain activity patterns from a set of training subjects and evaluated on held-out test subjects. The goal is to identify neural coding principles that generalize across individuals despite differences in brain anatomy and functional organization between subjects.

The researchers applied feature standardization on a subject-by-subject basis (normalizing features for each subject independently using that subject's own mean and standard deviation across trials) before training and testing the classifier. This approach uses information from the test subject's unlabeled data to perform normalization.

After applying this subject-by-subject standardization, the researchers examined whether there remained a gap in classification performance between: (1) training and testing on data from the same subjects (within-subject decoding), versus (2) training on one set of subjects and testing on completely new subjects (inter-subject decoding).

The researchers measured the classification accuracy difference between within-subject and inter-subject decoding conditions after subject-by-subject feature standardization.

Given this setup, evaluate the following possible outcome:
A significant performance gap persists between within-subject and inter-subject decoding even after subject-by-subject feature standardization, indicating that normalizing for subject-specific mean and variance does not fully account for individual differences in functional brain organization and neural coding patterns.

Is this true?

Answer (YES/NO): YES